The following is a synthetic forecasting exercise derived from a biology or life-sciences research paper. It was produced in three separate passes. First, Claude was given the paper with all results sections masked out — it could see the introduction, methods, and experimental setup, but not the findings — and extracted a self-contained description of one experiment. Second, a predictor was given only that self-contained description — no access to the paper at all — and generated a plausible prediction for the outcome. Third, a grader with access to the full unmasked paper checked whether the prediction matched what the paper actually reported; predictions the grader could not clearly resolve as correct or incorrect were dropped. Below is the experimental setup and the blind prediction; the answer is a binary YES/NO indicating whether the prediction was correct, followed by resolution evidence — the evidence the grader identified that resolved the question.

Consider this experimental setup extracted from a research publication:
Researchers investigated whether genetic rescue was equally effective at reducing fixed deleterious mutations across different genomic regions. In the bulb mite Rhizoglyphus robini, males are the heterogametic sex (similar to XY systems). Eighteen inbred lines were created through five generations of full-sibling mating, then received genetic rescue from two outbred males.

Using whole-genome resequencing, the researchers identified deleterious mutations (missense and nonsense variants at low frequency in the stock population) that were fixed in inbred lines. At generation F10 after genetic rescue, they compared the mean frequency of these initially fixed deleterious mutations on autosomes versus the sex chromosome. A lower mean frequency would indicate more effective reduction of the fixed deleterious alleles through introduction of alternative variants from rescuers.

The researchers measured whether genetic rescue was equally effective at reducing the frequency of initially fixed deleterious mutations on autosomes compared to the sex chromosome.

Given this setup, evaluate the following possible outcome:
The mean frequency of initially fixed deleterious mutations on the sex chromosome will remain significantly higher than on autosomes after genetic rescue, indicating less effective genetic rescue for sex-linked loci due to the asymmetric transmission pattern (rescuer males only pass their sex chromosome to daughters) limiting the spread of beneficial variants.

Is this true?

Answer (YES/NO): YES